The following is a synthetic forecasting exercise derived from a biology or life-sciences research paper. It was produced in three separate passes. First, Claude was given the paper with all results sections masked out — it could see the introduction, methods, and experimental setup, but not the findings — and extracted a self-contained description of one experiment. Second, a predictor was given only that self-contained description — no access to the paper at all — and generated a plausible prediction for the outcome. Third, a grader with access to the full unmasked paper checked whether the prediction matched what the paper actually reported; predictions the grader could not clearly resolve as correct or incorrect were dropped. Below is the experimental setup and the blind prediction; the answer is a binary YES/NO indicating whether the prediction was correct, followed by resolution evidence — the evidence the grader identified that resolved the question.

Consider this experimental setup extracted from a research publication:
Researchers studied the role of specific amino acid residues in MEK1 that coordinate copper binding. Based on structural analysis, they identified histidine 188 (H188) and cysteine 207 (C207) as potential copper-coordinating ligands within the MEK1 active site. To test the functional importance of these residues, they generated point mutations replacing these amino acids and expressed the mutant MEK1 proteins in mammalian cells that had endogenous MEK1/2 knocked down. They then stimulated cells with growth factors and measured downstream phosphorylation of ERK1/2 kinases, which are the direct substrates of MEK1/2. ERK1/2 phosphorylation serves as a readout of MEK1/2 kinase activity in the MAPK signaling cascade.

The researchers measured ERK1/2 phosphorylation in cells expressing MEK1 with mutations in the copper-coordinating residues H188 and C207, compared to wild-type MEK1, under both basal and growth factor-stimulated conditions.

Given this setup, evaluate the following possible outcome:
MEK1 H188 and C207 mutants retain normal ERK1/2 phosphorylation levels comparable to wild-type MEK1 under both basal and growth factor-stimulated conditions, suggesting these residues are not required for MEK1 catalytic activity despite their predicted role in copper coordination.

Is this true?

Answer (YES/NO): NO